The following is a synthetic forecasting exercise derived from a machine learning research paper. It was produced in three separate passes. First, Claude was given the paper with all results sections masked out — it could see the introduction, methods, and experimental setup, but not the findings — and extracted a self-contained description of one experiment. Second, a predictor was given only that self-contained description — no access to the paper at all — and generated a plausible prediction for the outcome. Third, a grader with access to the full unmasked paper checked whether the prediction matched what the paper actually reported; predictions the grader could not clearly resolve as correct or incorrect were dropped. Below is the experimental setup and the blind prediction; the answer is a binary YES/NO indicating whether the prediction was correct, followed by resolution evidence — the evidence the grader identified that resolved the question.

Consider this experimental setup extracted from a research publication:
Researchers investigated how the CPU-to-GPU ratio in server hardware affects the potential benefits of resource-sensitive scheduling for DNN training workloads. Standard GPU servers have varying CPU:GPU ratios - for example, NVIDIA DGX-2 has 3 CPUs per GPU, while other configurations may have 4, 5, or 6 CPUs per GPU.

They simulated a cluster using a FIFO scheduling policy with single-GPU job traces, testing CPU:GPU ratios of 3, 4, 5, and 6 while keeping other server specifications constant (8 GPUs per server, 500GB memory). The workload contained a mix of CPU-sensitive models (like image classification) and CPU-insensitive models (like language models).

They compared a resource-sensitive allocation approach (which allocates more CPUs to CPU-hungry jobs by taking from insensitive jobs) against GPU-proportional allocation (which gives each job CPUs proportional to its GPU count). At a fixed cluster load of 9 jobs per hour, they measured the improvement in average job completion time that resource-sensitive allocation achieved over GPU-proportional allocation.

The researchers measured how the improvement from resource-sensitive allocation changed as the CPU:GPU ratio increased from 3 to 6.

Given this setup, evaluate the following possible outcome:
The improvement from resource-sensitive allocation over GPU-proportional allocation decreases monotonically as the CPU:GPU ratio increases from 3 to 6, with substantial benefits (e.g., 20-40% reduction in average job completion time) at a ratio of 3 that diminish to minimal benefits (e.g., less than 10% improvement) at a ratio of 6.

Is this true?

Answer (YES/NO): NO